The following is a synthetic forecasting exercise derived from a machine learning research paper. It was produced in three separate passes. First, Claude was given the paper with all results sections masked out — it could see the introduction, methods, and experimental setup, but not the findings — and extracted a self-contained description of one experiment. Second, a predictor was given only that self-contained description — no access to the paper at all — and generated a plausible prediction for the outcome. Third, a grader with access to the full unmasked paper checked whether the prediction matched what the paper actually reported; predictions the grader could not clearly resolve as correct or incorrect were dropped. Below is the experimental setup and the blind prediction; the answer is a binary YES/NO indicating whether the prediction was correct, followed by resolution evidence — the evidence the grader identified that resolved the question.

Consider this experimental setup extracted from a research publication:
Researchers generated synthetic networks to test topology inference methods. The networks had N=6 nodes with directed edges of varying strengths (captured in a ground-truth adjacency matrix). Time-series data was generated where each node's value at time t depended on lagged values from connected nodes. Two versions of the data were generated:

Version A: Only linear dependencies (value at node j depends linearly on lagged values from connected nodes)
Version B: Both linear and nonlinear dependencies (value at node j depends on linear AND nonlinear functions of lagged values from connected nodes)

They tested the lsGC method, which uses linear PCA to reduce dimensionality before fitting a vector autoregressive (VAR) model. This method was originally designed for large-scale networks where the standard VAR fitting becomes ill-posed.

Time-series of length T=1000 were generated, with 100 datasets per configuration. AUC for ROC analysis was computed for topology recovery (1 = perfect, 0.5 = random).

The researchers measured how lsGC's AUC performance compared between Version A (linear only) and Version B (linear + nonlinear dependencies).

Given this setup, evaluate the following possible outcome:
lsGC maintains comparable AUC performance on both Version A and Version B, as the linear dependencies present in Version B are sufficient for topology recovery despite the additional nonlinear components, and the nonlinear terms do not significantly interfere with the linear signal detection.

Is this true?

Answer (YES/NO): NO